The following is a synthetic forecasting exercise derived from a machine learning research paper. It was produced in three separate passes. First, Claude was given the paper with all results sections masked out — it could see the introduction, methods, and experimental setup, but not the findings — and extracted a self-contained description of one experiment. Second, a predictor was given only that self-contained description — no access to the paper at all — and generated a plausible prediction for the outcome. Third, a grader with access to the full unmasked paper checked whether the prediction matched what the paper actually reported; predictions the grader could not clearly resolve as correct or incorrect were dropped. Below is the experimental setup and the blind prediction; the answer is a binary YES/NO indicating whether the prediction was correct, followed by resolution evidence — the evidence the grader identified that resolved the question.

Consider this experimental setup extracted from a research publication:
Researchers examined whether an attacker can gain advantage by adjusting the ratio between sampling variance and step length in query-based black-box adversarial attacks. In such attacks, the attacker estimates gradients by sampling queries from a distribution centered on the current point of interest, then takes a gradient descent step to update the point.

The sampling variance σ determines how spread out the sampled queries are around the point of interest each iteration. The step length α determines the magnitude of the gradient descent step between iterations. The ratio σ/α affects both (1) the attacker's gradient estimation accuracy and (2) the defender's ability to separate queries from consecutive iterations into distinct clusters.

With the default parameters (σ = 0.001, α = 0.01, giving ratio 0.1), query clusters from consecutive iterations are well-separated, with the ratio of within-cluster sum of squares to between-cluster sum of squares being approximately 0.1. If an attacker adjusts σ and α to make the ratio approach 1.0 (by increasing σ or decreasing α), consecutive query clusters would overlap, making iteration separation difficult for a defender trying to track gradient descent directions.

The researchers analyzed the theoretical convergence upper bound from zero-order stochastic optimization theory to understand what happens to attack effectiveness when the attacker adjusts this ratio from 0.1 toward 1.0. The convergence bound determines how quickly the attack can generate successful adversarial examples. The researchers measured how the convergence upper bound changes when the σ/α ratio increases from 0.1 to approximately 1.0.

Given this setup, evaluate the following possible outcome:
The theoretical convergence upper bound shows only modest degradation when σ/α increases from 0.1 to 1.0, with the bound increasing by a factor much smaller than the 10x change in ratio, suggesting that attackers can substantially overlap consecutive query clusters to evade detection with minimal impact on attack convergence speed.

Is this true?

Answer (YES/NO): NO